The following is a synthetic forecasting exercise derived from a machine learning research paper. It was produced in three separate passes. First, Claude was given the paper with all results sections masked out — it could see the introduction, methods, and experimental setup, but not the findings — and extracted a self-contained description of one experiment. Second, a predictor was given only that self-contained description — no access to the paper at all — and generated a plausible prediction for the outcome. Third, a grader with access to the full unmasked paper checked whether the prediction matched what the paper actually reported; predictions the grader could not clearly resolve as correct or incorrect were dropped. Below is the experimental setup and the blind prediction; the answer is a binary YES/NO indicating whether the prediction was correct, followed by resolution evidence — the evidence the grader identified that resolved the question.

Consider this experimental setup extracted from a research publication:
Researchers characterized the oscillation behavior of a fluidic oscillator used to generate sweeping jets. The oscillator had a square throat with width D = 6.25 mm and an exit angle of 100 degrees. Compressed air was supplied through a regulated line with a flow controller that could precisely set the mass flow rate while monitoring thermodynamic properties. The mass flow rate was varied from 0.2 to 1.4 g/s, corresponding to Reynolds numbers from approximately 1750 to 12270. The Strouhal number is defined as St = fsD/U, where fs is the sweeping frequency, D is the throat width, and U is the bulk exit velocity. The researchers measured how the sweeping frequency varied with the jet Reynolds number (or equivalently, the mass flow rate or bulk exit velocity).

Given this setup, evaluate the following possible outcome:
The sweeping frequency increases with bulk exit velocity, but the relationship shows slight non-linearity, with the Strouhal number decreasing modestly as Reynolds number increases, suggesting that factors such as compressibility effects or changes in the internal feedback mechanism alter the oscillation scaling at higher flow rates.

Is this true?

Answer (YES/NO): NO